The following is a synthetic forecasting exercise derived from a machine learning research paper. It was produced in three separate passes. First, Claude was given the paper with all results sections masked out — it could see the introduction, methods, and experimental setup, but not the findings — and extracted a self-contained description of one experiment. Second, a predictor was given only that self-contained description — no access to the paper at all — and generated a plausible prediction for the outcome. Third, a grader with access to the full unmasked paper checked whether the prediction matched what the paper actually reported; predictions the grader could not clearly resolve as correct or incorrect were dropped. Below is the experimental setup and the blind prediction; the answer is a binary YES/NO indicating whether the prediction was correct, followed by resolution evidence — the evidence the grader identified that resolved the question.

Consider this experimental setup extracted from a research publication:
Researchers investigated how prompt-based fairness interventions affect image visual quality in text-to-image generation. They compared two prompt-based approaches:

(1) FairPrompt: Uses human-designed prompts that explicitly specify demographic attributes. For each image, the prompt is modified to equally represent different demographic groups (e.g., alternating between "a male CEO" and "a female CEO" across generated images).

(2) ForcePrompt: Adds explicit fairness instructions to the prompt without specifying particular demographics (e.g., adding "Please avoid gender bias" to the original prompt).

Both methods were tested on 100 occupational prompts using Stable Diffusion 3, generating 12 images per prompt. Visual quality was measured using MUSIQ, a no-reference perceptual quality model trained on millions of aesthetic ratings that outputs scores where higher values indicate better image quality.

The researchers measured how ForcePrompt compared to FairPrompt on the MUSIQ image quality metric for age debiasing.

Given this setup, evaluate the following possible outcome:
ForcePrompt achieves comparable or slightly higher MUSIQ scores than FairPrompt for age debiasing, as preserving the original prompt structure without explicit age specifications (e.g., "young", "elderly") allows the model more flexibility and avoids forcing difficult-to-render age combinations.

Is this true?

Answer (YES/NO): NO